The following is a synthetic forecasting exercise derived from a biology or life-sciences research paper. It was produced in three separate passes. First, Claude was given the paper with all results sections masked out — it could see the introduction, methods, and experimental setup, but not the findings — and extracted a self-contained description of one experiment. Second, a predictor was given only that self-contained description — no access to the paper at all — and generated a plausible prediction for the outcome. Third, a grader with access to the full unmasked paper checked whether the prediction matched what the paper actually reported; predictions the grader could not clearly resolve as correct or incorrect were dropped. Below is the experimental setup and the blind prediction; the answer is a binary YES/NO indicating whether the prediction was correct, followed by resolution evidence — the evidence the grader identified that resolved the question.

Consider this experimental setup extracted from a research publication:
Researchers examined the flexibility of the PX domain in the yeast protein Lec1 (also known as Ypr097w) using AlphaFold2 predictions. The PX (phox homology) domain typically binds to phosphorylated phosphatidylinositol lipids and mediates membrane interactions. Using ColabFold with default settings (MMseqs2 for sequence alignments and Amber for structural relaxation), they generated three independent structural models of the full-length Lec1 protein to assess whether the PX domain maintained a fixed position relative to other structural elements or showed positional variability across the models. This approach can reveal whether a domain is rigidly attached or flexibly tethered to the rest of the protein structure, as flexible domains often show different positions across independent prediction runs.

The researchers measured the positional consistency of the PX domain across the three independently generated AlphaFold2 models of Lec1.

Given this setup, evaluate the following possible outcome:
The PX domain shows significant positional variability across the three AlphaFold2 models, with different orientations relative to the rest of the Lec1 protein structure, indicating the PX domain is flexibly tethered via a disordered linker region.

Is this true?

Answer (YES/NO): YES